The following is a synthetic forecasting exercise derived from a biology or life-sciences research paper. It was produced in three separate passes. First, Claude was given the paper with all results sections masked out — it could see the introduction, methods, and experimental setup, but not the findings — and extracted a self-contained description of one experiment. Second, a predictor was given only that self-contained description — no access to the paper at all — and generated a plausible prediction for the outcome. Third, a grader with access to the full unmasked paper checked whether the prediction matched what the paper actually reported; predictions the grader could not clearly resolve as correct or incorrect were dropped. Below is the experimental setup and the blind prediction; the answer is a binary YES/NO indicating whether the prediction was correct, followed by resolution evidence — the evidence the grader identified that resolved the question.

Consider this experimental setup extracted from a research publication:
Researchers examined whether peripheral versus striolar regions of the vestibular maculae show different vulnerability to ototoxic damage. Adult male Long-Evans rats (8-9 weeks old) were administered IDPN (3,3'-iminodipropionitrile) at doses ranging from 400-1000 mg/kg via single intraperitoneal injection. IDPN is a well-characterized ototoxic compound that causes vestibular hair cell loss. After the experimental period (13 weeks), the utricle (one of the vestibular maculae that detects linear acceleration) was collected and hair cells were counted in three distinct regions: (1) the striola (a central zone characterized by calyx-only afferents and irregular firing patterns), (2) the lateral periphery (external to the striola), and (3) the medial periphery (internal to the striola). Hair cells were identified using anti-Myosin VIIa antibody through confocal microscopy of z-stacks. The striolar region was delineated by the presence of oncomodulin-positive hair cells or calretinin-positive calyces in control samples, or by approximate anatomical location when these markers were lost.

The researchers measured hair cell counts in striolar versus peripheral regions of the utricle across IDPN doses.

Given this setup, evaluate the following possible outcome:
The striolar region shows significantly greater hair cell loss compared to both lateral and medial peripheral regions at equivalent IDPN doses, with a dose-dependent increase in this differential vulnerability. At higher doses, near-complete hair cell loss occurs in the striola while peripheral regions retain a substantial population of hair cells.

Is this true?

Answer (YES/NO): NO